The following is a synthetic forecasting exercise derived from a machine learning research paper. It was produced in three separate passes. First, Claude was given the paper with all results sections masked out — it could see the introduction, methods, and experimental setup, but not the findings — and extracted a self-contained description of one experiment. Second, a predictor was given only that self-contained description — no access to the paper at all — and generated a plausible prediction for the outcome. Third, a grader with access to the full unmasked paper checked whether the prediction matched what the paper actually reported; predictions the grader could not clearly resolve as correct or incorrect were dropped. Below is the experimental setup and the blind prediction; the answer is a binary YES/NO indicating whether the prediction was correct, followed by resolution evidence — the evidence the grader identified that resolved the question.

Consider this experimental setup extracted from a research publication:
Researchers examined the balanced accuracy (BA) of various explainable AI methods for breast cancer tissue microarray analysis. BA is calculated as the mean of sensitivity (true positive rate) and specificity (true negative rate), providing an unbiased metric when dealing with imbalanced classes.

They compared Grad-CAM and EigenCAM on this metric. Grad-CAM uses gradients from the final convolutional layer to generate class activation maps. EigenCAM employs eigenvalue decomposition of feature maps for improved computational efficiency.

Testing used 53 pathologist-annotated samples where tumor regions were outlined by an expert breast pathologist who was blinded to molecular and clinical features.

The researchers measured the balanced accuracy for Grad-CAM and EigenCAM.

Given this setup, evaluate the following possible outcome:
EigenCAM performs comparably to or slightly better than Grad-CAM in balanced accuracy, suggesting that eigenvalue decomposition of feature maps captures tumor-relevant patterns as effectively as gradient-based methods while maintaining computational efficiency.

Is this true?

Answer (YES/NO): NO